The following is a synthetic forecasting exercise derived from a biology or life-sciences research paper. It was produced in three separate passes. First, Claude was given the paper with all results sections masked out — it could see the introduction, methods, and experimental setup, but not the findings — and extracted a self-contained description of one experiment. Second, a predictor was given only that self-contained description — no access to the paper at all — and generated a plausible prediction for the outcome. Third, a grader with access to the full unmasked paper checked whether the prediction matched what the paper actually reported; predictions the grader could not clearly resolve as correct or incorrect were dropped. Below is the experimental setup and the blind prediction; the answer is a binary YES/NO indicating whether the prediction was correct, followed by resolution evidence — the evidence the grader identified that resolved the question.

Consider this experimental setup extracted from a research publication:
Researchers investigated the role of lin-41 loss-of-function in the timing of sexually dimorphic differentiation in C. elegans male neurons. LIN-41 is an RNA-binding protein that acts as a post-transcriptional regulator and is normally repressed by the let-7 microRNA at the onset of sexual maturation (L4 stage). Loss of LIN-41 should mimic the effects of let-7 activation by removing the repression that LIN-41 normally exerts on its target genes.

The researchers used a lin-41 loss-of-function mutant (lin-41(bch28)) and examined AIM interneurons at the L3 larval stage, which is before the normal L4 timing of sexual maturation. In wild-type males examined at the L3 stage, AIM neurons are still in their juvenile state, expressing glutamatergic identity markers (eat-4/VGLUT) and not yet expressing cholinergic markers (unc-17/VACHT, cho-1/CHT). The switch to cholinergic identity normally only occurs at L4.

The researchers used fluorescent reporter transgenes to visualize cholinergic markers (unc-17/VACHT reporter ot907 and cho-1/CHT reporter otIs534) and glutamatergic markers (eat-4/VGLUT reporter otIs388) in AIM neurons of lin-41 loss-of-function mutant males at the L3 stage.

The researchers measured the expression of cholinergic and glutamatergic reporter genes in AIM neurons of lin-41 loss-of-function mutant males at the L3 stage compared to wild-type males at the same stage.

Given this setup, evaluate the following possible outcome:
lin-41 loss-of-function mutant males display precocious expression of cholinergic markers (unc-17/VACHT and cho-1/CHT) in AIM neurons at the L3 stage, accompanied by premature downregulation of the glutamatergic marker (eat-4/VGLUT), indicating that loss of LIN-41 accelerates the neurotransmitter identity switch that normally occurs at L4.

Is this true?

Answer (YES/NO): YES